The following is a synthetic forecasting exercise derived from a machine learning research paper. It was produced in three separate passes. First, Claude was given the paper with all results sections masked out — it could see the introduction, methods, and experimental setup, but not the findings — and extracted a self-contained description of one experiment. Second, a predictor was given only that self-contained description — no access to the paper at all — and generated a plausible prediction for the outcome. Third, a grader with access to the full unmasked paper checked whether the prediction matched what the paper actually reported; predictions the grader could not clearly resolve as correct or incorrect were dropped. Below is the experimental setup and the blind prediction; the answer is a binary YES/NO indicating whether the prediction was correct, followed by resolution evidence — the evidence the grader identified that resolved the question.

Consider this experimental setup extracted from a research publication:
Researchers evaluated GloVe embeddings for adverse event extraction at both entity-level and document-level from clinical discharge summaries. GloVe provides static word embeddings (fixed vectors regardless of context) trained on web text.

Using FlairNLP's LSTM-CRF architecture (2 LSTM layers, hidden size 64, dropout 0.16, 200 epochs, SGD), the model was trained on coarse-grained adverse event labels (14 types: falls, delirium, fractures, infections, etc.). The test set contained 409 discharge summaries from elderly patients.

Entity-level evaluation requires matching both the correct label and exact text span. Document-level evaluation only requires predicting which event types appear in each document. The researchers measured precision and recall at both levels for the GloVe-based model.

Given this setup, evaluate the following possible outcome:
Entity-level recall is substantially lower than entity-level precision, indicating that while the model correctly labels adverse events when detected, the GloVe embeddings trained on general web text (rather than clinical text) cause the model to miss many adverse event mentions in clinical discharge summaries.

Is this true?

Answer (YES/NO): NO